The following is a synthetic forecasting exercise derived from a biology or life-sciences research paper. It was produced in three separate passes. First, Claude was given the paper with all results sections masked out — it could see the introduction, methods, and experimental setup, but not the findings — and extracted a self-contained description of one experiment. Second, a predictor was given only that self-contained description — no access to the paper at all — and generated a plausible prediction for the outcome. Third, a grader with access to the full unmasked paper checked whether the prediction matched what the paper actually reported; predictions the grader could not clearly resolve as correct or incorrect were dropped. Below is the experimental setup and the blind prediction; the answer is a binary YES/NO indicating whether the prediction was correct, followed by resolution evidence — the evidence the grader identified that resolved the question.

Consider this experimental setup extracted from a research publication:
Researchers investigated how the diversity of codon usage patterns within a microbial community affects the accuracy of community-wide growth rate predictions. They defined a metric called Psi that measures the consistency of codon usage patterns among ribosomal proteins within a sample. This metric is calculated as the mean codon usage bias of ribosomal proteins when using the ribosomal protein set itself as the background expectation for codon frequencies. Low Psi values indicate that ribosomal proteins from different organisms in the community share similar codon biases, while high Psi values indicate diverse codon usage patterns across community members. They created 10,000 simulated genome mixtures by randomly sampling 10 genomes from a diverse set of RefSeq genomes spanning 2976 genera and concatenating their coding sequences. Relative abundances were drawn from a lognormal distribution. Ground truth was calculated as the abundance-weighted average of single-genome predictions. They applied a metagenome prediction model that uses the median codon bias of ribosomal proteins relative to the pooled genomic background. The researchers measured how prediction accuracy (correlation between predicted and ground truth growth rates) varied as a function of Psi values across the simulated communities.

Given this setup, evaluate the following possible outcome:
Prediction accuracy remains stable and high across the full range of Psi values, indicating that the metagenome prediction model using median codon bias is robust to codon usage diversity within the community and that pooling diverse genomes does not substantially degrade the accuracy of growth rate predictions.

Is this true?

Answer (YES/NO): NO